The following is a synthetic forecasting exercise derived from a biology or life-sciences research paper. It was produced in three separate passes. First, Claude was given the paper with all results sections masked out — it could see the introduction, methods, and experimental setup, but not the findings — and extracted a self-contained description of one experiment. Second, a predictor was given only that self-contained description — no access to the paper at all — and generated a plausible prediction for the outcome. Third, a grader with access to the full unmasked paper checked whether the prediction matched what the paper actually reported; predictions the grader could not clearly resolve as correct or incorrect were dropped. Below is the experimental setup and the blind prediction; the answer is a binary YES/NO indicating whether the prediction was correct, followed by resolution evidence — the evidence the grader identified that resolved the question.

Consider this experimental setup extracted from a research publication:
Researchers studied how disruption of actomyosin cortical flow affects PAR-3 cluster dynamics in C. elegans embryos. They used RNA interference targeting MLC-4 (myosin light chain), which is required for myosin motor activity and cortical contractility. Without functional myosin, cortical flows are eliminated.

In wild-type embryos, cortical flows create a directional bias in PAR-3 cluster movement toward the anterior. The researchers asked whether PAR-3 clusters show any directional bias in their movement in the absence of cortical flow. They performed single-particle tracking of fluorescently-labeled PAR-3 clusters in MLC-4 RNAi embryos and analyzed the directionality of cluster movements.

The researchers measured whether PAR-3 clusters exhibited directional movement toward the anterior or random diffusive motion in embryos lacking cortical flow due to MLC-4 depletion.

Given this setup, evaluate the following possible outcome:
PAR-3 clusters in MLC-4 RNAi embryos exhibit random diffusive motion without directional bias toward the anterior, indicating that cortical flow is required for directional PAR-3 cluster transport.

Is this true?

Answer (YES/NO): NO